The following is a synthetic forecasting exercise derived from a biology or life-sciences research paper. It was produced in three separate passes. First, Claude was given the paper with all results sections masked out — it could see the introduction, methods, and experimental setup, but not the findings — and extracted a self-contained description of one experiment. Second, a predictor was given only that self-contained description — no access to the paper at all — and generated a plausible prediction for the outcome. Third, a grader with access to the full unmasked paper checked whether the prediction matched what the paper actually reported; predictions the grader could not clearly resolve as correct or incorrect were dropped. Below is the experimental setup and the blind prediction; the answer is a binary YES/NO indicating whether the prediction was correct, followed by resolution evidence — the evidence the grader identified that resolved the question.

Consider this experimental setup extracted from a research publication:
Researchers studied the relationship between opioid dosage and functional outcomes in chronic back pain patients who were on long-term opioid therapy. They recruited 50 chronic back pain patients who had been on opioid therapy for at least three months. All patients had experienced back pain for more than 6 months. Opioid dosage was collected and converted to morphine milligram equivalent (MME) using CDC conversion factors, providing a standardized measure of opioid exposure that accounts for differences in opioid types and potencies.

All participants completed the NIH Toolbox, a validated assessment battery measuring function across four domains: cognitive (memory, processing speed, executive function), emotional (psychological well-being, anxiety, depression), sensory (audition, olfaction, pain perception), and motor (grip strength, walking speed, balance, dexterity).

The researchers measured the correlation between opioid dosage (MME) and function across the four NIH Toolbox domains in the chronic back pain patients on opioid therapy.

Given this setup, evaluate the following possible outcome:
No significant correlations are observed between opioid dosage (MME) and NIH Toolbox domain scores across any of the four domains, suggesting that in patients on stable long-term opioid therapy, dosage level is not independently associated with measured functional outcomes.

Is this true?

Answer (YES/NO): YES